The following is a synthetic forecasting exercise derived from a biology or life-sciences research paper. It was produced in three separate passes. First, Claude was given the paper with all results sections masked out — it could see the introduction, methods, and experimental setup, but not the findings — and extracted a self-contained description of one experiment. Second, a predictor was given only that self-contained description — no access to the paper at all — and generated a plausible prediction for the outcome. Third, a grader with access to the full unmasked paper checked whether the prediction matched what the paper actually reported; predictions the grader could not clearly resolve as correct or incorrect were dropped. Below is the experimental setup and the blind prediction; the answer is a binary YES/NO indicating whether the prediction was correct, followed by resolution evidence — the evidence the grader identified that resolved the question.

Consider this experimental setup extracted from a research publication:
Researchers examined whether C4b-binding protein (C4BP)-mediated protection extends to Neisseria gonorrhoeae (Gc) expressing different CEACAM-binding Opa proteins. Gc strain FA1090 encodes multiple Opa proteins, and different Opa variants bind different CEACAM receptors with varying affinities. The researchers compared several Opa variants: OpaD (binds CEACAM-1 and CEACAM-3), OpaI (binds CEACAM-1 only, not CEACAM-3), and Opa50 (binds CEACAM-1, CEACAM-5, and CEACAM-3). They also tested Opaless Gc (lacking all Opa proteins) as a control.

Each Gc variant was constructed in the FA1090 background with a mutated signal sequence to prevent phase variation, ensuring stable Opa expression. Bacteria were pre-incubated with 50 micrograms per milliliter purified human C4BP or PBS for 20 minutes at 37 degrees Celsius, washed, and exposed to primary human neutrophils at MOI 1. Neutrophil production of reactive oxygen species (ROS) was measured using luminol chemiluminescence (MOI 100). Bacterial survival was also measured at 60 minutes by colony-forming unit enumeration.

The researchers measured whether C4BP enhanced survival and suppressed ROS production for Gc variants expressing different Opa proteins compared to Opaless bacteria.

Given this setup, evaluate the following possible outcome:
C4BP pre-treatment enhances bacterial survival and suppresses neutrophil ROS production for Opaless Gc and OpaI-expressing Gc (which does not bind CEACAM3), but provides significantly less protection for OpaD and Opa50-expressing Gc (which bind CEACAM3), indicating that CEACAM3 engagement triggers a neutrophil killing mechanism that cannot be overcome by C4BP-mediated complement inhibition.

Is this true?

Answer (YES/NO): NO